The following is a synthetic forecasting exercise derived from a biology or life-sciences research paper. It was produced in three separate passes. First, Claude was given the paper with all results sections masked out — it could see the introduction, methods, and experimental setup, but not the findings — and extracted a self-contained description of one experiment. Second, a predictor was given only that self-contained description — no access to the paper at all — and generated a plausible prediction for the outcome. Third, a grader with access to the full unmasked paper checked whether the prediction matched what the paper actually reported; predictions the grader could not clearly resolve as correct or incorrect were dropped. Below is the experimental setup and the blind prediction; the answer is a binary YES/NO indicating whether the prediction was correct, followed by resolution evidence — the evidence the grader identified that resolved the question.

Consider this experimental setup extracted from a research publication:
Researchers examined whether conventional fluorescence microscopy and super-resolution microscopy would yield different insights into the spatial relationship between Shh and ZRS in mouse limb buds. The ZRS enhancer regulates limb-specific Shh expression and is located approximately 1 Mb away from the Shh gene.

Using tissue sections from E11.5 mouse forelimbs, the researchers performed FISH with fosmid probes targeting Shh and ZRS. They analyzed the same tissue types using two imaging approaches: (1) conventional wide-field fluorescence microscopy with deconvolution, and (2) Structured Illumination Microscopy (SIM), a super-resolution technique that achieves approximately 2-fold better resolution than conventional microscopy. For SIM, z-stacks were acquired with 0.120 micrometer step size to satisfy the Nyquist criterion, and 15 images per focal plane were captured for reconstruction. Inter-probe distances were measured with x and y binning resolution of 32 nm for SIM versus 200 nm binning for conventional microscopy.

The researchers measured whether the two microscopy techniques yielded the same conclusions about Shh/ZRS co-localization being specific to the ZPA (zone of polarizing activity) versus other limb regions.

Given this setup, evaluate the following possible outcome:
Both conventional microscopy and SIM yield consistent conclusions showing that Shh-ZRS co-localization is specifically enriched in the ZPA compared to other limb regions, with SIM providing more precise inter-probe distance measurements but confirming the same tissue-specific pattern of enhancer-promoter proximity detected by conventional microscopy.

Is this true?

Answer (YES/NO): YES